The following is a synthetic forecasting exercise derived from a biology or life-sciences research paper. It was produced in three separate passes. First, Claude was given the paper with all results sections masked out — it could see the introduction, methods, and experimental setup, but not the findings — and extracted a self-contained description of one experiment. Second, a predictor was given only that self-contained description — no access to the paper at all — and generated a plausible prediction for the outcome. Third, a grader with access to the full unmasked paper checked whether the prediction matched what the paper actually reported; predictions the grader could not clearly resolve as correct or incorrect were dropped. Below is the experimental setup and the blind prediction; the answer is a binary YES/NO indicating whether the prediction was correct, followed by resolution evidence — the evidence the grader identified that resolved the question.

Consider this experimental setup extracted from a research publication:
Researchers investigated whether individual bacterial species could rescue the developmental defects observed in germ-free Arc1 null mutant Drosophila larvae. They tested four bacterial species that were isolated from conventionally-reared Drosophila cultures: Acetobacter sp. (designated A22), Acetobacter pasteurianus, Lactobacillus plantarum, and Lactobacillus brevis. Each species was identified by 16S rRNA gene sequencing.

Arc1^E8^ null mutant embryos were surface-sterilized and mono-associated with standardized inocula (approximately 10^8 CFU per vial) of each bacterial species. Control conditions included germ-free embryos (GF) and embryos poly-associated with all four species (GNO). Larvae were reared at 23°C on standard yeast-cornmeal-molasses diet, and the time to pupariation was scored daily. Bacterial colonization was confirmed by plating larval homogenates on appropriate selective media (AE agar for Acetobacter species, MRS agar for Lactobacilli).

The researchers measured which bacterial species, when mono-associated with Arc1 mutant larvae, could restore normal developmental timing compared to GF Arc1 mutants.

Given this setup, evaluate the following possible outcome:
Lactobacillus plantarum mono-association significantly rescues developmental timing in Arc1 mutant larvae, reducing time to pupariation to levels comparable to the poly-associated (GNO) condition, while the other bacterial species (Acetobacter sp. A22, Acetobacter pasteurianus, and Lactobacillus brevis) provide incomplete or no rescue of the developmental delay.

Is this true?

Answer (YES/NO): NO